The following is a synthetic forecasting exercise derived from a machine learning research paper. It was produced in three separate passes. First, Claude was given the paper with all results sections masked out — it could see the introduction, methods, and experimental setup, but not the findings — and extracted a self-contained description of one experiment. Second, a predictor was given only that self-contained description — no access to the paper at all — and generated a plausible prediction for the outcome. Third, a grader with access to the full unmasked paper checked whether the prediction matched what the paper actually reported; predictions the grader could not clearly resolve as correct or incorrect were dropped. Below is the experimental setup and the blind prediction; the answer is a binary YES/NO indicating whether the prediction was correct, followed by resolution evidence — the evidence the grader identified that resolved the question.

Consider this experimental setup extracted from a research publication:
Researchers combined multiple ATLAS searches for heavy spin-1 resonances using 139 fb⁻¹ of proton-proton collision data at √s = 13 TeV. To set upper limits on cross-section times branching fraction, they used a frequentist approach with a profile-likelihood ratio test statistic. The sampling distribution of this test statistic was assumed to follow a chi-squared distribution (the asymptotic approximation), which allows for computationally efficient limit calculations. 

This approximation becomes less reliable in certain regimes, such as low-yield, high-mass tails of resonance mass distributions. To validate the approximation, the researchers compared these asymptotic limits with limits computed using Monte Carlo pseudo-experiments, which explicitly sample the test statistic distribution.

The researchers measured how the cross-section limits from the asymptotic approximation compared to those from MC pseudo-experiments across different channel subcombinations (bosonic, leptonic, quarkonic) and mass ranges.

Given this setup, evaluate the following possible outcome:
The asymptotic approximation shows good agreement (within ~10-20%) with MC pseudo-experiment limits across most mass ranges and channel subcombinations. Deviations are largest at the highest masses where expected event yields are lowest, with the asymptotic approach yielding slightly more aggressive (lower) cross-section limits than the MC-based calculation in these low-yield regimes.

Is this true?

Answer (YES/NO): NO